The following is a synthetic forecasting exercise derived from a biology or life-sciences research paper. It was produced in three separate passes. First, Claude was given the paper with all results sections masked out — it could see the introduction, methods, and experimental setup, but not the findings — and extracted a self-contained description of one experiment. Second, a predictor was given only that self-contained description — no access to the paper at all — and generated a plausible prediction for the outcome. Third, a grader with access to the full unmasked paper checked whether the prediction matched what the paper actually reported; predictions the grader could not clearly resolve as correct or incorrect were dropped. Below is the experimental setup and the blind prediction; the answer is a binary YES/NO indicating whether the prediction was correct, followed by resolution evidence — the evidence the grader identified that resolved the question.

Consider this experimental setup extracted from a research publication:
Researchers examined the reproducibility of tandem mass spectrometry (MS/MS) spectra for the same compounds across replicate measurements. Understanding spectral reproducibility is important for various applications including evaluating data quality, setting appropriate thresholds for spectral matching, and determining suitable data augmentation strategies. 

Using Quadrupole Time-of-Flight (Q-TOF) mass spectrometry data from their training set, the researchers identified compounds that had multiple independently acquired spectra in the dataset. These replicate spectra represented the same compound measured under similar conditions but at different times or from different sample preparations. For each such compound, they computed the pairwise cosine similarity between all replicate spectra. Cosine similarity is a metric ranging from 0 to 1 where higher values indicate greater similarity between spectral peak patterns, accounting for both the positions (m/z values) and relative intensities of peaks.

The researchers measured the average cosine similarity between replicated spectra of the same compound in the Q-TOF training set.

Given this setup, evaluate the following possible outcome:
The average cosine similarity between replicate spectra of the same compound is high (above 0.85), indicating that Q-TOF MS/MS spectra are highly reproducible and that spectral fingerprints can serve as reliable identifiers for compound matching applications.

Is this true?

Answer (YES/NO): YES